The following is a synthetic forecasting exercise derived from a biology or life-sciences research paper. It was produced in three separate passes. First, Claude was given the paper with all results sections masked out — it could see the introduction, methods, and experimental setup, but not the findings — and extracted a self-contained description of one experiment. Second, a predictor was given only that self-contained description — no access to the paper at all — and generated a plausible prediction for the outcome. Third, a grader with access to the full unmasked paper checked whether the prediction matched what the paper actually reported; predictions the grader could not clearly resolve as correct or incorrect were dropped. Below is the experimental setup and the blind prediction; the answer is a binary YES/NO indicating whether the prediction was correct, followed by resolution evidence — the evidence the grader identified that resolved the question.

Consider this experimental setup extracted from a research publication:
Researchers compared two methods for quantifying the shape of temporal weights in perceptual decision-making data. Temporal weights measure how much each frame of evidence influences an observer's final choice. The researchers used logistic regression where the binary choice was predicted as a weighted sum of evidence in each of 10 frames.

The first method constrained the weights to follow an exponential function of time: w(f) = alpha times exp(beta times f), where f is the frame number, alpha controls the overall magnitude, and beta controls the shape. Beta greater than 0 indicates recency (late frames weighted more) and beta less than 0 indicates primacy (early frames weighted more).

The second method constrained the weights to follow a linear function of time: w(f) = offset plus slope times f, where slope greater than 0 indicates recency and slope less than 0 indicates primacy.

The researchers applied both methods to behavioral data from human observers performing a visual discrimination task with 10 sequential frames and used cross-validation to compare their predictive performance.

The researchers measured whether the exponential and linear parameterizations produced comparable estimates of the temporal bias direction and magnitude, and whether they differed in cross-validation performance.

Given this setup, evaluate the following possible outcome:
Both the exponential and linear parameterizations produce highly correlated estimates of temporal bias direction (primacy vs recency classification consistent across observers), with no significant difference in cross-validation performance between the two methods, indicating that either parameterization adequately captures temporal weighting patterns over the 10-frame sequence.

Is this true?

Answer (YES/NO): YES